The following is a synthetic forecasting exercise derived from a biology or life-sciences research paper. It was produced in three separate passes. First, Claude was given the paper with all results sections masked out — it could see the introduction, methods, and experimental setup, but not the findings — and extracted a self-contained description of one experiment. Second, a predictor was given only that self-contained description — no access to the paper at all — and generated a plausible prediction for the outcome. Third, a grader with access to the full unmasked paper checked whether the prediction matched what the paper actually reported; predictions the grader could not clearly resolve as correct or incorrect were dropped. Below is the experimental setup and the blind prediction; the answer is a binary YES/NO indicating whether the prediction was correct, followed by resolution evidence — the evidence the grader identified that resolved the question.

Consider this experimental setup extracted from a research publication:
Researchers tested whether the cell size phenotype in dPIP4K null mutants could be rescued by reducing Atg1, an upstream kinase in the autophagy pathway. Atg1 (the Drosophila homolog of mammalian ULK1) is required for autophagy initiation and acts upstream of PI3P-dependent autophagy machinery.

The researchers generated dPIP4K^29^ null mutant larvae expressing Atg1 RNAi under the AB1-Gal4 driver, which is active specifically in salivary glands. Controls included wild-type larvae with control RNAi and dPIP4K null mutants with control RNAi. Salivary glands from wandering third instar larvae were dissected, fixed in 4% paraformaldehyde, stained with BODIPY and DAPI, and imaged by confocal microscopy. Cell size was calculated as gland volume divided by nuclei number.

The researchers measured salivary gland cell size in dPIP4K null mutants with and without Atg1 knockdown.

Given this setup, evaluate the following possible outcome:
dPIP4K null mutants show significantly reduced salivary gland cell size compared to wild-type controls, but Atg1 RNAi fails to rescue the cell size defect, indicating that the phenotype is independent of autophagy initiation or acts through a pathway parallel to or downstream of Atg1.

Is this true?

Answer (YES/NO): NO